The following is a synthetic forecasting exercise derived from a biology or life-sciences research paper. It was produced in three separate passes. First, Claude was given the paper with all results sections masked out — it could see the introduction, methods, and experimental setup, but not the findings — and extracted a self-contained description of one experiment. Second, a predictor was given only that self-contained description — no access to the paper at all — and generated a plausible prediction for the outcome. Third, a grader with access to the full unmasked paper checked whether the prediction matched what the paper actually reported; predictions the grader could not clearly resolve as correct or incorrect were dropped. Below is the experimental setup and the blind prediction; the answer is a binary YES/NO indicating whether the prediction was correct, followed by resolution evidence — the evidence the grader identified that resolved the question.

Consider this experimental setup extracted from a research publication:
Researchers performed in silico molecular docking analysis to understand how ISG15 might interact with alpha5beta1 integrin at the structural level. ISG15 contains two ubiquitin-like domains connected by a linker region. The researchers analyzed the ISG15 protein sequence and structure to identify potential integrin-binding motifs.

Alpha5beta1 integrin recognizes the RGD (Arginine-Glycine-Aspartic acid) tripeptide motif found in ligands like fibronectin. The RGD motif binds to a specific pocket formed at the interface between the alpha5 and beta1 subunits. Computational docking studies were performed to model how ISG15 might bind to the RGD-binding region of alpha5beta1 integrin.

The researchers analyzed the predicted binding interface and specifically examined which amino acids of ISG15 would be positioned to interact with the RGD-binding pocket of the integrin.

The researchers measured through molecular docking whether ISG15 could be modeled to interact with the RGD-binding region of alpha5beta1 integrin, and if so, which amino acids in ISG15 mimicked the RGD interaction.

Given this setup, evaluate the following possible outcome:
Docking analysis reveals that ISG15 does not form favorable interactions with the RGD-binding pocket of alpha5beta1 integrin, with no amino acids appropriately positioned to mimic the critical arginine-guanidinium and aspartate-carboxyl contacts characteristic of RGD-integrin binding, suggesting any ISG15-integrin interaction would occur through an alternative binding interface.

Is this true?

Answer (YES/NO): NO